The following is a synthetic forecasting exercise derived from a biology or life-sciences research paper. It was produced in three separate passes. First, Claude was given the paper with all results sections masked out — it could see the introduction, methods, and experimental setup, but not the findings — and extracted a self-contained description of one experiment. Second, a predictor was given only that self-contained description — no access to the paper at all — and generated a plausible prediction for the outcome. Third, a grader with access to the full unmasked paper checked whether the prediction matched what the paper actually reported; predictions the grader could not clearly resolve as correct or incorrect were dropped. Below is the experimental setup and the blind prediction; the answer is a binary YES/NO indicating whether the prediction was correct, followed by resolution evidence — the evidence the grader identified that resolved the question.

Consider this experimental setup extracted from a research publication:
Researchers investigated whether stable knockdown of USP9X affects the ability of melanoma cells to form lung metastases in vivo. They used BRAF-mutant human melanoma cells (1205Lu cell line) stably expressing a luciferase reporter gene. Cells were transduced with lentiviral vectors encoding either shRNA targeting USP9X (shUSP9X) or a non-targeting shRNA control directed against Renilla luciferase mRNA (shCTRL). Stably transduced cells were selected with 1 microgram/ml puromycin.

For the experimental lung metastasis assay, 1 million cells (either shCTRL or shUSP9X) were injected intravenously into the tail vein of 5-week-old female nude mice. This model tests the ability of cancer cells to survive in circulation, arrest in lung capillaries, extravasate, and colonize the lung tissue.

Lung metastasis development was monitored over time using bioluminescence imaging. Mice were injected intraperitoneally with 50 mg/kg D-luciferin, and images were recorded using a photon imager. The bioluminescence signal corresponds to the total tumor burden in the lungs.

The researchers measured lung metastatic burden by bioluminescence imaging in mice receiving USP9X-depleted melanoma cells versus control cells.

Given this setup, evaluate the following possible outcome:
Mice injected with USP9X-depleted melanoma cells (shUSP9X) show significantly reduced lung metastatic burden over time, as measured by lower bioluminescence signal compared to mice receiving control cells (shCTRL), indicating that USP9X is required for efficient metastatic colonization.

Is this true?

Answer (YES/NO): YES